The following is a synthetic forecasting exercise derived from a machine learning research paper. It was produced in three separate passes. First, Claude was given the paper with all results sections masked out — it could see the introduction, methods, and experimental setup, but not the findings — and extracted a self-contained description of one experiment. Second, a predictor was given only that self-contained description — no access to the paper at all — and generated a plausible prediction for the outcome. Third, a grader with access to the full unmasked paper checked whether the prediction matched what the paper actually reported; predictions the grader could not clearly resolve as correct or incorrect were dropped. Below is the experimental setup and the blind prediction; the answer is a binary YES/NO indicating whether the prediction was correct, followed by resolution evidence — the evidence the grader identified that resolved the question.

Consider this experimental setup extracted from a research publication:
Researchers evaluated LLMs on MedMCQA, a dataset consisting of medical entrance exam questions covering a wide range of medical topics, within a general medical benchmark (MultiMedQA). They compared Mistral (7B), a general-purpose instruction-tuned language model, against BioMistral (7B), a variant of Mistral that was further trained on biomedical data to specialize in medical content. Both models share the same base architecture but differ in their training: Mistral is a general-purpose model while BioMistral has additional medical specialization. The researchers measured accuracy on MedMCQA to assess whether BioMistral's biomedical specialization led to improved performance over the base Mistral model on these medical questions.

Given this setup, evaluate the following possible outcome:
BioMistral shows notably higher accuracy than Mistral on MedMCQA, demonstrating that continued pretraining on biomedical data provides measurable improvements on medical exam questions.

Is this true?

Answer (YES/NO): NO